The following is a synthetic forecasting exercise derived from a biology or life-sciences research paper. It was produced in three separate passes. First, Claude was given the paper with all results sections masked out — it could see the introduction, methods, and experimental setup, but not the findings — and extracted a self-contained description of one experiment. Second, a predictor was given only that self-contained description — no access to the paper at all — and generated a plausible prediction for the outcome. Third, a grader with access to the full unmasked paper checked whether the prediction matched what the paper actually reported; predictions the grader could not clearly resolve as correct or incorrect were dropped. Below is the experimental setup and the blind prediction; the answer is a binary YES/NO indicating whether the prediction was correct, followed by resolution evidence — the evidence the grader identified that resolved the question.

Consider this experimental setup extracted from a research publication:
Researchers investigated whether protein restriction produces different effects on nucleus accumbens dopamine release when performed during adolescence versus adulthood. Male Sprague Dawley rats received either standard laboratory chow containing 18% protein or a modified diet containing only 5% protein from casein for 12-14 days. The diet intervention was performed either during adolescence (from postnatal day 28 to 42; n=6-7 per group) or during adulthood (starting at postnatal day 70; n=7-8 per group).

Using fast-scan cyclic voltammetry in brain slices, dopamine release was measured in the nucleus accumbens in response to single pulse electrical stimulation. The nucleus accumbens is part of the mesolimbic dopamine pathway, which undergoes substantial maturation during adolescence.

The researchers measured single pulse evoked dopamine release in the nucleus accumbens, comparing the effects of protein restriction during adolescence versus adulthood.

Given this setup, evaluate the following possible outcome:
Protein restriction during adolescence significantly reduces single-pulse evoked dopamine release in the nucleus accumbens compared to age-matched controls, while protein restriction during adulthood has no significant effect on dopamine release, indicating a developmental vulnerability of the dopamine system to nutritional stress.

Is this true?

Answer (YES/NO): YES